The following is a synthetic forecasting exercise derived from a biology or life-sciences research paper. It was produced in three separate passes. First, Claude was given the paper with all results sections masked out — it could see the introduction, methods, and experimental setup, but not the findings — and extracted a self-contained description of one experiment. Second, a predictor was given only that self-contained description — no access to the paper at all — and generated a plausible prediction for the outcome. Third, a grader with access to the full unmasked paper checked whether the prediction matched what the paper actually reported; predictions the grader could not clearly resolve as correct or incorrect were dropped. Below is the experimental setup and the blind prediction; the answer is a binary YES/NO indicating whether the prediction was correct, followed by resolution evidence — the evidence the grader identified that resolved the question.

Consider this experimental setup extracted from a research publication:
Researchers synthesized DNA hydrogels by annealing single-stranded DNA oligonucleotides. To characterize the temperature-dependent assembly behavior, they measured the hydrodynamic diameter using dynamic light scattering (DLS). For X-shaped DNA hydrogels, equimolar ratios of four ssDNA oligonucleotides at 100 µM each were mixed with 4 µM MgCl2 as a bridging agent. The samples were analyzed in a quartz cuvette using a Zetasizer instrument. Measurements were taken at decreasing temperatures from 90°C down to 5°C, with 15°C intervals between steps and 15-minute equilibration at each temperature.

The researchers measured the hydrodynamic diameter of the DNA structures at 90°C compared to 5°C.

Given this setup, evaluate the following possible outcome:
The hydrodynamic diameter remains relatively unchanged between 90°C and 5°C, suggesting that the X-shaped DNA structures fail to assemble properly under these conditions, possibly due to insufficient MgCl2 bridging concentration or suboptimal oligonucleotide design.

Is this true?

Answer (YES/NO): NO